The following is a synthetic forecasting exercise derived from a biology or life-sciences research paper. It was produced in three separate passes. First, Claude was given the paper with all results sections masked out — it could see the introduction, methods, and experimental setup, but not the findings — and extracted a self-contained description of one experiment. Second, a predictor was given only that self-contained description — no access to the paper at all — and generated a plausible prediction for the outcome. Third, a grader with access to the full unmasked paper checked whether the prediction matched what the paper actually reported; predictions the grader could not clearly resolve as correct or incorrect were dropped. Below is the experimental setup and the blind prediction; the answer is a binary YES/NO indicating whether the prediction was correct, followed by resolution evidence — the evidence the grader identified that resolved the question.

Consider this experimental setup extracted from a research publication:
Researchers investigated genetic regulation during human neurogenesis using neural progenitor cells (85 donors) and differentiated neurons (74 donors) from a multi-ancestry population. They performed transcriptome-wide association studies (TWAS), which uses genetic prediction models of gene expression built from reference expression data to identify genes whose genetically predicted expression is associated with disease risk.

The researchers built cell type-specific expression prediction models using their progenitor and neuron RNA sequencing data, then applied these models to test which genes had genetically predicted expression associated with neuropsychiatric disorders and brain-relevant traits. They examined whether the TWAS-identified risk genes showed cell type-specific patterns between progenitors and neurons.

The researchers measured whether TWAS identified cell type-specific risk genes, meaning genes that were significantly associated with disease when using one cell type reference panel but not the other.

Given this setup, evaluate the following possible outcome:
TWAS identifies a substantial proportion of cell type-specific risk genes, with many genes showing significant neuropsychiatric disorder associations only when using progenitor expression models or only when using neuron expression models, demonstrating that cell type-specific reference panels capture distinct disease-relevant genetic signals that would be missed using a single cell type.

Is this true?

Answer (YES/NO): YES